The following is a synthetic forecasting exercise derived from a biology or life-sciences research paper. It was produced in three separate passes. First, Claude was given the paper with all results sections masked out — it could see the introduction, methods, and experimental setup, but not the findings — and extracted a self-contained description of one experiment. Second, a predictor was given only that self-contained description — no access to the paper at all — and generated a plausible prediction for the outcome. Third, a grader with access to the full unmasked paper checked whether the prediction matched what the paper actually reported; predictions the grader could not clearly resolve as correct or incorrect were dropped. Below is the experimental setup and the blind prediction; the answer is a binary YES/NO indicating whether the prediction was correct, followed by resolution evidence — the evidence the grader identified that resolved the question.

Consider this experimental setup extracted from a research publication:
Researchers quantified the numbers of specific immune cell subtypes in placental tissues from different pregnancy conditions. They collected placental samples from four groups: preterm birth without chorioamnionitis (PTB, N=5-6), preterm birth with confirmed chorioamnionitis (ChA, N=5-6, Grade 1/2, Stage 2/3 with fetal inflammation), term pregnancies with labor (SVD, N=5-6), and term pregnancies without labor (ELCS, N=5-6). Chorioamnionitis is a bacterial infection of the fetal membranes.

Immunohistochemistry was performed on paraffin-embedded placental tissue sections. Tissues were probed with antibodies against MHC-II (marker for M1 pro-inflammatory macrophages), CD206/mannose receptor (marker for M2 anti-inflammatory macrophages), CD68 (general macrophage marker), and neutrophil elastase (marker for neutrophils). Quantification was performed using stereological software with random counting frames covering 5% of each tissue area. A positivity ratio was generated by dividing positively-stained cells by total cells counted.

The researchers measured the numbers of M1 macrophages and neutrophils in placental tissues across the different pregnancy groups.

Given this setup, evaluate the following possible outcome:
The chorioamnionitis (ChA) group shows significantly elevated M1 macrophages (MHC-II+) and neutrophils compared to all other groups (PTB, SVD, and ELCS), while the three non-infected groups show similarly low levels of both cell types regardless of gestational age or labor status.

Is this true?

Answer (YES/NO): YES